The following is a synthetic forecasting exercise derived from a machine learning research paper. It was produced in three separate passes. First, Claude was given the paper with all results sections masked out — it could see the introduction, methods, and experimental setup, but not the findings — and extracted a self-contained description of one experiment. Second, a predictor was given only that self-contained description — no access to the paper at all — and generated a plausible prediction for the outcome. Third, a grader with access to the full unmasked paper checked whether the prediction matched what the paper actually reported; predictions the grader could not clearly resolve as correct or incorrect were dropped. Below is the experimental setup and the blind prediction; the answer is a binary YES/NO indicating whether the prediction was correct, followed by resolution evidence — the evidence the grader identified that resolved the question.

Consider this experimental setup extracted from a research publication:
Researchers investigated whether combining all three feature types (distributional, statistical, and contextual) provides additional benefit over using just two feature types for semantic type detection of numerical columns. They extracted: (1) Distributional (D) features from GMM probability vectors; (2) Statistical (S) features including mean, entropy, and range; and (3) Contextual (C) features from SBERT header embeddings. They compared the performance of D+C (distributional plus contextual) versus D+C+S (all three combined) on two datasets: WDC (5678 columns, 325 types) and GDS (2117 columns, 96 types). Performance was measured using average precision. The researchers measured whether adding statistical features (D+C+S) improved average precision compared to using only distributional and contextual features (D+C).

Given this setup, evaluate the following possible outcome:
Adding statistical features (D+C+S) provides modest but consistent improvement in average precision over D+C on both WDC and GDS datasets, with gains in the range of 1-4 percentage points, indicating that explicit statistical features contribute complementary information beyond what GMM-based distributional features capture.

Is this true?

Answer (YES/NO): YES